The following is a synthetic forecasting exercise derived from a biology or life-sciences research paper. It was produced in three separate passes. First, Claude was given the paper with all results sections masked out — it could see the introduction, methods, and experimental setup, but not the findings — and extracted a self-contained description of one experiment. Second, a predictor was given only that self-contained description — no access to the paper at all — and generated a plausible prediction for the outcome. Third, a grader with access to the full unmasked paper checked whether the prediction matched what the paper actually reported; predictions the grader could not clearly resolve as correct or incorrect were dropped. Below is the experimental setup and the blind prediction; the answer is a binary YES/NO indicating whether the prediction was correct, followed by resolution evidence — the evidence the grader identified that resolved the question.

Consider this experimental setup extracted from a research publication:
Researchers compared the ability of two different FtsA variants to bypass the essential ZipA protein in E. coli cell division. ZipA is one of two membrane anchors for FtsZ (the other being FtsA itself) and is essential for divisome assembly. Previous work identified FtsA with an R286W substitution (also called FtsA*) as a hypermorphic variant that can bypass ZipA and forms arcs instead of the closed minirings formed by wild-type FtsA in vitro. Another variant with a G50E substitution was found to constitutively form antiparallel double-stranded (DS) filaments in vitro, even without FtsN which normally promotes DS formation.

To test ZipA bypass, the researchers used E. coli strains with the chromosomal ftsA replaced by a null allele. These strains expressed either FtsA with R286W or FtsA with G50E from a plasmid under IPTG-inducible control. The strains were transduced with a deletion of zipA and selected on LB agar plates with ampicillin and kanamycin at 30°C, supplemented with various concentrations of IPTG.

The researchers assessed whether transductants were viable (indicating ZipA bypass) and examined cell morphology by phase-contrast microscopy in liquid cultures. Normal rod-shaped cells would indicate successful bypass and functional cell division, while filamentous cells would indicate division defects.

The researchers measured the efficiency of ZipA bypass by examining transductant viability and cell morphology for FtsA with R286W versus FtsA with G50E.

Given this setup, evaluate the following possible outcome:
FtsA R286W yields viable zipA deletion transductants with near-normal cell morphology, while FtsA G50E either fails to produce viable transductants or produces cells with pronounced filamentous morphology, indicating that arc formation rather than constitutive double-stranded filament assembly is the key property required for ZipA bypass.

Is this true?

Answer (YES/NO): YES